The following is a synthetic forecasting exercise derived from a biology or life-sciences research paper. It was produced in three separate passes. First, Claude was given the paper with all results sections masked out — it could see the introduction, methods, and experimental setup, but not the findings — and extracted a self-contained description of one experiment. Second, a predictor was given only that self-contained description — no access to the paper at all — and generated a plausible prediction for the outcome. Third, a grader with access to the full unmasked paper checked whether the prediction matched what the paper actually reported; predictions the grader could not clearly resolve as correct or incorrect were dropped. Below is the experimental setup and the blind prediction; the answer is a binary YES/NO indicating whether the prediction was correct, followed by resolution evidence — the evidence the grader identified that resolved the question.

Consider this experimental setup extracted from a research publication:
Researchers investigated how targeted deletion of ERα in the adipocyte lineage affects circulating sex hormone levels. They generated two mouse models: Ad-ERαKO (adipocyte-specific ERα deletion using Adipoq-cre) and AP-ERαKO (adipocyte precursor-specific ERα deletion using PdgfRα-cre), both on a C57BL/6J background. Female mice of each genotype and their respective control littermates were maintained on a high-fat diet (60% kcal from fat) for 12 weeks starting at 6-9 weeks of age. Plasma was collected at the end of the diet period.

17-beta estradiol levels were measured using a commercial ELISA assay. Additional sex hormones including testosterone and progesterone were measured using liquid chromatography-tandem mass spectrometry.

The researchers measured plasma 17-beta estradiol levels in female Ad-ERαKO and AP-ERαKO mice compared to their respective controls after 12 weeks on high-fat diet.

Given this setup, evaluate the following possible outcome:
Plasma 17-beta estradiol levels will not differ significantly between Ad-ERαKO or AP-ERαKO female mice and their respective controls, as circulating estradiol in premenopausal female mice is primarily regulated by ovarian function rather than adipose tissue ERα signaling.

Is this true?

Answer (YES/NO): NO